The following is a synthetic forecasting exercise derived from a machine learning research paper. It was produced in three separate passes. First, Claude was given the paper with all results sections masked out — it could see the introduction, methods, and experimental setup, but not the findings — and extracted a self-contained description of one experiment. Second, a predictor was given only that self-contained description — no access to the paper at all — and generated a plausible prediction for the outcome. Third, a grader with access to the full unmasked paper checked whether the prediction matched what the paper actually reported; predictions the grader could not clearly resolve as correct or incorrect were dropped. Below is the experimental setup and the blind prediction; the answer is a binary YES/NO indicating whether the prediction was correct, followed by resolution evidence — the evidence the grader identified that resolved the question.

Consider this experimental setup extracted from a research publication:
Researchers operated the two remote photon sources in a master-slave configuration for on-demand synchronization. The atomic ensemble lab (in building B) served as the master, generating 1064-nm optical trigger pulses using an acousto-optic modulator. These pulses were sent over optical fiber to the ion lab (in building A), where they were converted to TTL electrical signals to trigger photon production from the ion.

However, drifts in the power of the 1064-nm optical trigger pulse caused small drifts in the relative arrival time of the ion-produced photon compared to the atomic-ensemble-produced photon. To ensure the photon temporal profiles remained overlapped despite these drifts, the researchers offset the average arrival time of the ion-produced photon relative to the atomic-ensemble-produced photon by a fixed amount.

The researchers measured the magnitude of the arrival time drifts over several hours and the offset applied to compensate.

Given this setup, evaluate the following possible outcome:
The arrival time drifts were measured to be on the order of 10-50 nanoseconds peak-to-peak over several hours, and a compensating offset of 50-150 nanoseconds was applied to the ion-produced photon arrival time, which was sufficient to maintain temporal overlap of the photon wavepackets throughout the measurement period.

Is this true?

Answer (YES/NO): NO